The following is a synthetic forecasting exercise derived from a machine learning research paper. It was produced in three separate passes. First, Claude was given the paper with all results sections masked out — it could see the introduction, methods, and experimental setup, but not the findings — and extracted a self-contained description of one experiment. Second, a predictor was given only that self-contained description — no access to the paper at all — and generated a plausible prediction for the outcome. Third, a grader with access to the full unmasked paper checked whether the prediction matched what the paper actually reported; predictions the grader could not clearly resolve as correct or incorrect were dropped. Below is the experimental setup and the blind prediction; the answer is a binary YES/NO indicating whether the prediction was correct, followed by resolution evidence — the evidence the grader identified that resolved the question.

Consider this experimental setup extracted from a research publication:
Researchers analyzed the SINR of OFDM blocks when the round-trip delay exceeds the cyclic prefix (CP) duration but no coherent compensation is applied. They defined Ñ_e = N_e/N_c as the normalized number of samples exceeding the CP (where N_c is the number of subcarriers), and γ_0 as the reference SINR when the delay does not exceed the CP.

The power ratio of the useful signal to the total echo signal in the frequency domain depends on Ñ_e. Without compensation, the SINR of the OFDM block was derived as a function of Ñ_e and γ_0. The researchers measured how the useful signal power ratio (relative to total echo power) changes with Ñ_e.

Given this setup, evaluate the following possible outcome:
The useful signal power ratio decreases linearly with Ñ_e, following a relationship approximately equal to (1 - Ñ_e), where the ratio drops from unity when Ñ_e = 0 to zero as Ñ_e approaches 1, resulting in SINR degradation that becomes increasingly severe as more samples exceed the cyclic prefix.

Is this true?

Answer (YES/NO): NO